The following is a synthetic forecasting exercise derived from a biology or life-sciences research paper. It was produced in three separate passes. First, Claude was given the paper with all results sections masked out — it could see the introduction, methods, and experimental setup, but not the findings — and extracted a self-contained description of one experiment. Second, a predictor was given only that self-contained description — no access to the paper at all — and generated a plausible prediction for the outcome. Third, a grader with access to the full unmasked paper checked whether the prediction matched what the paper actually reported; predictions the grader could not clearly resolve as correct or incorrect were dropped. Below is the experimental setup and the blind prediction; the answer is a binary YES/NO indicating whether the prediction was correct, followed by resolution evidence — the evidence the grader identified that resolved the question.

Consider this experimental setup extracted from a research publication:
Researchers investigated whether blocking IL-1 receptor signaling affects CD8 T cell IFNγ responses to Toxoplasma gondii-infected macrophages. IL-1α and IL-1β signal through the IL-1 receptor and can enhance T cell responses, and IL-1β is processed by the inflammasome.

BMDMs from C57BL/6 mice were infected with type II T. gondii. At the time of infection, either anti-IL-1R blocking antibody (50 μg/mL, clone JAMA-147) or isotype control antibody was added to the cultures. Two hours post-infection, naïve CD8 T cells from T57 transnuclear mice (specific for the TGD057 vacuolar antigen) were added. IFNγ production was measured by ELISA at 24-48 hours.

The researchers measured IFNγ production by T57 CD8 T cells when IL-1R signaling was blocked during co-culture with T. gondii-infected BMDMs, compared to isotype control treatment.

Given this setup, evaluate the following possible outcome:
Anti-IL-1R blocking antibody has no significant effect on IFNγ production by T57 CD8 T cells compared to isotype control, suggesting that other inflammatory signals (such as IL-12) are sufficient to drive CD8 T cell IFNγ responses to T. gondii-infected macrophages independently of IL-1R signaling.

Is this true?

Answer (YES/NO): NO